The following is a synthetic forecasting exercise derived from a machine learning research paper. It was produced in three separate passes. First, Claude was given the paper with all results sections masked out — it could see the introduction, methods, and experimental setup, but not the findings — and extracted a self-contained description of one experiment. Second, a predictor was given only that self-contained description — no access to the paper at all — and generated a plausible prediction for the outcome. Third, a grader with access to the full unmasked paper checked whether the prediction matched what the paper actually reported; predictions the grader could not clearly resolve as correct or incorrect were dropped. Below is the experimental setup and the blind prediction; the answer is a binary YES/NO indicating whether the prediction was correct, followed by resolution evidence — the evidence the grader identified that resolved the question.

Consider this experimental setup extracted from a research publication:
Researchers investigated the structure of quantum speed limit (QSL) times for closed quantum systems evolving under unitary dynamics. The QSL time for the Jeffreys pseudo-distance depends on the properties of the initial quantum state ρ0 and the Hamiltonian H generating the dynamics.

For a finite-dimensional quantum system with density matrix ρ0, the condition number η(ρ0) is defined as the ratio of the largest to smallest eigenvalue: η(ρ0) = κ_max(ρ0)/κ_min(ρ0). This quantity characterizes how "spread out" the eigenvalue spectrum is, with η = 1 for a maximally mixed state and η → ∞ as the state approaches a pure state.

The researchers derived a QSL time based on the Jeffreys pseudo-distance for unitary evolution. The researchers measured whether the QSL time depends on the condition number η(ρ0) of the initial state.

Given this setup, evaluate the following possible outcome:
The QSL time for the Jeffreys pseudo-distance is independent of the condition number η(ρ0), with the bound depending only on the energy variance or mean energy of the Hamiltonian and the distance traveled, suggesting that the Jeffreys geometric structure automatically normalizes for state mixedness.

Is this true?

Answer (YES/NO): NO